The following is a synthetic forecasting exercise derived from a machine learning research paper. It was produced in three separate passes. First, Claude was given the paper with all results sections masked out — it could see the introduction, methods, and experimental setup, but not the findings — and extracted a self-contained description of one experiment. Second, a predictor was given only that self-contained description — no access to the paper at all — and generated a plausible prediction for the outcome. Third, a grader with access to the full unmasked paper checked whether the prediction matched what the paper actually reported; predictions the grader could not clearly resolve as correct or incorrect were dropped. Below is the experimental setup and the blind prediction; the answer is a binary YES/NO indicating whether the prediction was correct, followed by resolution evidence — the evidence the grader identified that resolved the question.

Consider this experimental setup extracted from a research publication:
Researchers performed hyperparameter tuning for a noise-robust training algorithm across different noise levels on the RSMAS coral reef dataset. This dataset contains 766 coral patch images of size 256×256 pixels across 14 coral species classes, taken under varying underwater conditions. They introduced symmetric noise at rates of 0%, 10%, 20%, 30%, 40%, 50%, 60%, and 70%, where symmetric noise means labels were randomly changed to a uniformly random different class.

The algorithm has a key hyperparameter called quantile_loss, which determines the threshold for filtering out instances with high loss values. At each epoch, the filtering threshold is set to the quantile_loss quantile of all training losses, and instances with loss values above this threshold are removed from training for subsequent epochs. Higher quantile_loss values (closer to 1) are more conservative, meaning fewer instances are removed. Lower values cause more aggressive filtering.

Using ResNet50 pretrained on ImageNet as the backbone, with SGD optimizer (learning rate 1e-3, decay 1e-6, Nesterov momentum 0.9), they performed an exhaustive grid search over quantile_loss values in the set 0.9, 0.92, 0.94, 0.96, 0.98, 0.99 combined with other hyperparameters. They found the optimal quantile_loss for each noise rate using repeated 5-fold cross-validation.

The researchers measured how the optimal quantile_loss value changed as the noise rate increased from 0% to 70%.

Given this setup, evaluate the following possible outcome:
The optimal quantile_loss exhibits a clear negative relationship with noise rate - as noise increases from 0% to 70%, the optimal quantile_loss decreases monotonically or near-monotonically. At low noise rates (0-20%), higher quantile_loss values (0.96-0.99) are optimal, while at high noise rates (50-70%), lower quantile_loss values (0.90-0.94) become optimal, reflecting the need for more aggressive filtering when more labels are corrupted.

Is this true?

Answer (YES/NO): NO